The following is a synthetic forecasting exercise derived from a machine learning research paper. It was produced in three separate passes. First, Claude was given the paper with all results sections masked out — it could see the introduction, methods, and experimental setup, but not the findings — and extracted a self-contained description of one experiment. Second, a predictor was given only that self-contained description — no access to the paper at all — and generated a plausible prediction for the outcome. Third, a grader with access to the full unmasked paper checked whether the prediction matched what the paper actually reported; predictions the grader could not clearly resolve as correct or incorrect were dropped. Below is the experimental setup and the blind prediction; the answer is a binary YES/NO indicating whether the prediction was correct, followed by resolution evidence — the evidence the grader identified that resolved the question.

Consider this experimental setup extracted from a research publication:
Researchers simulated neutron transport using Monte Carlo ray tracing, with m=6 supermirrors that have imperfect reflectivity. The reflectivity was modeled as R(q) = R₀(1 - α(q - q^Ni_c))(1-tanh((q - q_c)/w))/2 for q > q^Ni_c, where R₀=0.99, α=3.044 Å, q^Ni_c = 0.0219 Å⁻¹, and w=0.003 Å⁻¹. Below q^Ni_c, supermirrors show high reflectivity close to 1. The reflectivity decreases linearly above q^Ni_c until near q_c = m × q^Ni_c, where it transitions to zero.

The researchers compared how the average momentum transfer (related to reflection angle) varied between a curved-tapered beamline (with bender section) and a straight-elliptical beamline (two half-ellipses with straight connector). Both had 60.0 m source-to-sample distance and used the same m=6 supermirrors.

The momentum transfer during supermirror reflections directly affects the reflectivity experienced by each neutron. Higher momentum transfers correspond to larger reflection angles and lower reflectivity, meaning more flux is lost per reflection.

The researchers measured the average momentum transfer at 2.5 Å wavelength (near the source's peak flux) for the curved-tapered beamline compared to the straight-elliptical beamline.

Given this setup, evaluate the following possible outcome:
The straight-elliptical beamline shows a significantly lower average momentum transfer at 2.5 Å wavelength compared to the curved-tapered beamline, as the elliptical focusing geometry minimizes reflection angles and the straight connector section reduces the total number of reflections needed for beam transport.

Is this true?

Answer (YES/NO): YES